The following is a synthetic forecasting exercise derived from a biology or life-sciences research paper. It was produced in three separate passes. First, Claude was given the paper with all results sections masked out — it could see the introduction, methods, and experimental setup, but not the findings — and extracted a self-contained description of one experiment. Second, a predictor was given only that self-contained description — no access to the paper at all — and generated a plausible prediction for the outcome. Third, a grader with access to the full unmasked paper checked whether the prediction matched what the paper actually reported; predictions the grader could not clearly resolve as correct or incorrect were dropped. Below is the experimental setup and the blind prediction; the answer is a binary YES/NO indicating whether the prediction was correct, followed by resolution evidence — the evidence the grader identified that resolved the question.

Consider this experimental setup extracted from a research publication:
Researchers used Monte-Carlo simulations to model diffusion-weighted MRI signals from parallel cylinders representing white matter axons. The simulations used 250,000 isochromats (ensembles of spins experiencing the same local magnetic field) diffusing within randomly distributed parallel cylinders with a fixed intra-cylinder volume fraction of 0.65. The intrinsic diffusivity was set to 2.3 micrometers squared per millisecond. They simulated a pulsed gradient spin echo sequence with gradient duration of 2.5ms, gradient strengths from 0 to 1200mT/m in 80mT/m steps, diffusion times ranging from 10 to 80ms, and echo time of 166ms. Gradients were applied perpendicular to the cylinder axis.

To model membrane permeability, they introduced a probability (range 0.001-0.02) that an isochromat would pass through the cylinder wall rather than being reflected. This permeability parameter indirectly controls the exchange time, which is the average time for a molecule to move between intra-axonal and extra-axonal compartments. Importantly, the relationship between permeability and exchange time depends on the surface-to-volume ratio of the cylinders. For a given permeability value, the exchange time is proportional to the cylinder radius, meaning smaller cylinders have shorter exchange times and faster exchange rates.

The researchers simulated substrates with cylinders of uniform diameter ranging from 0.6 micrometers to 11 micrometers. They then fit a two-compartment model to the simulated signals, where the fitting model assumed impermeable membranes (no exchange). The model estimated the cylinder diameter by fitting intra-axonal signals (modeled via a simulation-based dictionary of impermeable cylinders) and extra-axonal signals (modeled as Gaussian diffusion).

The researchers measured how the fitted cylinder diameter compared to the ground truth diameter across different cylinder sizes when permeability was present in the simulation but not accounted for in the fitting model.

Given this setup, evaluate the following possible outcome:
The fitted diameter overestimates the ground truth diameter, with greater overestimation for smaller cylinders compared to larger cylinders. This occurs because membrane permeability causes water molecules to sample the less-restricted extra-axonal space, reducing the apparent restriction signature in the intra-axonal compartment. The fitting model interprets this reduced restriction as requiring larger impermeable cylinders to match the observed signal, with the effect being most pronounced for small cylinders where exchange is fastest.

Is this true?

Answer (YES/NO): NO